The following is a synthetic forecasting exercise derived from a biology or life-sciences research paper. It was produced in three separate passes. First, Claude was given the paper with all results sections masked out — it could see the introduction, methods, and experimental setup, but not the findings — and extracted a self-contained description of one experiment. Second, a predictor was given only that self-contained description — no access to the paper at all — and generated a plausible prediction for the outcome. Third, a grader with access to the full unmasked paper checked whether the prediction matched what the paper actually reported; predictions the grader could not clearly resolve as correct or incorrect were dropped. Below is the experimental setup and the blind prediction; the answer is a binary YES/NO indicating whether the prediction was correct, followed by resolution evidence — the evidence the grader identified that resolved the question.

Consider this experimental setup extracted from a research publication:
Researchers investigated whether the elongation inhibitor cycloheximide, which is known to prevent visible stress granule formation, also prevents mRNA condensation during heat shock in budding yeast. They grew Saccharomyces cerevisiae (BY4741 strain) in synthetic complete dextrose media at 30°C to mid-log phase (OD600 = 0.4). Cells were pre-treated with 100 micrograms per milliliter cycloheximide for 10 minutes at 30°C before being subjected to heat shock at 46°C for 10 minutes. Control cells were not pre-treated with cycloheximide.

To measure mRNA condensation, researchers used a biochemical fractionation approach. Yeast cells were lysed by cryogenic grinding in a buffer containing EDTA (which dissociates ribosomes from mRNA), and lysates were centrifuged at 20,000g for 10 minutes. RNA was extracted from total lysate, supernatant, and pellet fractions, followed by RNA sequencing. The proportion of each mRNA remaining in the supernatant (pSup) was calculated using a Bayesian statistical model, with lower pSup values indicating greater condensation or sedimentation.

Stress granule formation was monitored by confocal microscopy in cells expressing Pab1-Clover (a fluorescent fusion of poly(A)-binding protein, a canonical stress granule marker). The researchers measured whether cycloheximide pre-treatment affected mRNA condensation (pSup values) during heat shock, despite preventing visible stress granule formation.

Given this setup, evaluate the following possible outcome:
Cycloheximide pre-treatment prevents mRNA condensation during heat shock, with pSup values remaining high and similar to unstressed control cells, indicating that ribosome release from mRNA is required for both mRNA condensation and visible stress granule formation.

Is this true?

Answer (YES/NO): NO